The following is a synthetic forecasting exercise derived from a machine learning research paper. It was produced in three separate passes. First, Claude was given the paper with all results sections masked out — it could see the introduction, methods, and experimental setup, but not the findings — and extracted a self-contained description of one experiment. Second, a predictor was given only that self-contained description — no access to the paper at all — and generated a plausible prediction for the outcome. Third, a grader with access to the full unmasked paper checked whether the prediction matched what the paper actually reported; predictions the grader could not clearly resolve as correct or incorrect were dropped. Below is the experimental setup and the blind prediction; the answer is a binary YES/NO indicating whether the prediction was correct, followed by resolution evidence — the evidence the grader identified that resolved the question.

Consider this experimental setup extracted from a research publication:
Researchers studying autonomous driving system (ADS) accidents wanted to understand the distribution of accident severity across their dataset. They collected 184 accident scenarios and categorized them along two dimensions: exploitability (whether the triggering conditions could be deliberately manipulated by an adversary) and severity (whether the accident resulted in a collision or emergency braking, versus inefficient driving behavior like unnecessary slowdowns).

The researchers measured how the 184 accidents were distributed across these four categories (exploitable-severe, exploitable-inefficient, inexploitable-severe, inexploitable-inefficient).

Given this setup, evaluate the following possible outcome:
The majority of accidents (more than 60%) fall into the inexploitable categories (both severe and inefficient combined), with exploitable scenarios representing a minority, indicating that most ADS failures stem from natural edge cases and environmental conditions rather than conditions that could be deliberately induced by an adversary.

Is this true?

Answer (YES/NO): NO